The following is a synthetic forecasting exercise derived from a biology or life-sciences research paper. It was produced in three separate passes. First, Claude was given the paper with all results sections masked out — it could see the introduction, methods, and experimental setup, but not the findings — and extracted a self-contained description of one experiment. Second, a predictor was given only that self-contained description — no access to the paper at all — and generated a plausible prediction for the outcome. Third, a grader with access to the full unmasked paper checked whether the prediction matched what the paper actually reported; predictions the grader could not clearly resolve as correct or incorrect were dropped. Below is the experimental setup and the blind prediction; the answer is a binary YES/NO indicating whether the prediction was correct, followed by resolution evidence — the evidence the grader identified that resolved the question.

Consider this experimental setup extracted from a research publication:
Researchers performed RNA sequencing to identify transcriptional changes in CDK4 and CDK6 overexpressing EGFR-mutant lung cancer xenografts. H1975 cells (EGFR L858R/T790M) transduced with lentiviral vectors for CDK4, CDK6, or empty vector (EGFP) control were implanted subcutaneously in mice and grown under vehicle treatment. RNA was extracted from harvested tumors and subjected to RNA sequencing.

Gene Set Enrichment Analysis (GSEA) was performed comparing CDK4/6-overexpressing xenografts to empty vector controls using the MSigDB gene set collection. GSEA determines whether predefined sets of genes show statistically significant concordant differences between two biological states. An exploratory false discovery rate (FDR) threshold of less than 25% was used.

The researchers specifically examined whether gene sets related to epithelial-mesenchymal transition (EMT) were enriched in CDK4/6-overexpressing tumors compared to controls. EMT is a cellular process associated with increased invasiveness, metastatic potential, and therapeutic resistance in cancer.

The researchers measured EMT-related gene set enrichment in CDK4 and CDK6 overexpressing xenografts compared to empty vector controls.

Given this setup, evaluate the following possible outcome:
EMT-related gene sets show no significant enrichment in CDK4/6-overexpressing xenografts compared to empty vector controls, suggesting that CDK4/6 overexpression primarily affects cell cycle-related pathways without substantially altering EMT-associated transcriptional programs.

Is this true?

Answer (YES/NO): YES